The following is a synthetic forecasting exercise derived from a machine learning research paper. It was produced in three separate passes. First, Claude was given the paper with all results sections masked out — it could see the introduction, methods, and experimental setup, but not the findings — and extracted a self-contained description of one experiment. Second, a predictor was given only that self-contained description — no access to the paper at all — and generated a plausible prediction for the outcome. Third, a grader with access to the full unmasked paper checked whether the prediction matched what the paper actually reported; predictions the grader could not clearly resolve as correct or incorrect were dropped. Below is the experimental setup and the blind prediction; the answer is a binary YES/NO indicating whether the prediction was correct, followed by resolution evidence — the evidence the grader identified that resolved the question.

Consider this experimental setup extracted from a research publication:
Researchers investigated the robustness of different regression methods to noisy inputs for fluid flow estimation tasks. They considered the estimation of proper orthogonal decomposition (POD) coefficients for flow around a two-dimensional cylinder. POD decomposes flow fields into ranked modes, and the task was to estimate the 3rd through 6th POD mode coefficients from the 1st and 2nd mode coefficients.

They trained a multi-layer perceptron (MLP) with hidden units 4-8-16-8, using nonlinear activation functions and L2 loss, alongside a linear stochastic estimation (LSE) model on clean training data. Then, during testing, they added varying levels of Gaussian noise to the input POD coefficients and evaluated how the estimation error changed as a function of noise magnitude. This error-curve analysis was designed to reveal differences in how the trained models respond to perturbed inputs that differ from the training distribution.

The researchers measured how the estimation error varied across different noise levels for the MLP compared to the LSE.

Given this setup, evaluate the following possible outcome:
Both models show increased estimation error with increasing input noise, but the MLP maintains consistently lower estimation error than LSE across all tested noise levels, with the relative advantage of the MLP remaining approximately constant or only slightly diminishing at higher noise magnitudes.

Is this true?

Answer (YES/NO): NO